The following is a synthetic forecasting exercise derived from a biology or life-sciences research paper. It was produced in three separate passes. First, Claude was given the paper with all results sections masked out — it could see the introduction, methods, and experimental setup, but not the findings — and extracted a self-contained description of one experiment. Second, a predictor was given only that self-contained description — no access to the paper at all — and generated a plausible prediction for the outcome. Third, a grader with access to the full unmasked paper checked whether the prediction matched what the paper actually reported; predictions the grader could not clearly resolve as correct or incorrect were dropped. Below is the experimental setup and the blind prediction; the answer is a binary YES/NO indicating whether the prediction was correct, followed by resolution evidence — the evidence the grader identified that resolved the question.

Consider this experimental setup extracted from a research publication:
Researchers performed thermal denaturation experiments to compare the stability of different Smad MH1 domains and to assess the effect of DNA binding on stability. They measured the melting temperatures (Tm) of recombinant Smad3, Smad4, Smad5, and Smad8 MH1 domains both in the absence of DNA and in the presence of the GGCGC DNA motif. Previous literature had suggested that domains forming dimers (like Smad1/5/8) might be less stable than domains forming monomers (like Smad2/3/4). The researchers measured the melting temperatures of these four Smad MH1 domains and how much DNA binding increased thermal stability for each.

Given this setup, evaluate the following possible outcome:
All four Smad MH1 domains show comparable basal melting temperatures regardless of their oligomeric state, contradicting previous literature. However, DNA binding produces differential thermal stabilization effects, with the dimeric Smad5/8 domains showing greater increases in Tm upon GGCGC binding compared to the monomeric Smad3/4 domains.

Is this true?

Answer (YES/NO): NO